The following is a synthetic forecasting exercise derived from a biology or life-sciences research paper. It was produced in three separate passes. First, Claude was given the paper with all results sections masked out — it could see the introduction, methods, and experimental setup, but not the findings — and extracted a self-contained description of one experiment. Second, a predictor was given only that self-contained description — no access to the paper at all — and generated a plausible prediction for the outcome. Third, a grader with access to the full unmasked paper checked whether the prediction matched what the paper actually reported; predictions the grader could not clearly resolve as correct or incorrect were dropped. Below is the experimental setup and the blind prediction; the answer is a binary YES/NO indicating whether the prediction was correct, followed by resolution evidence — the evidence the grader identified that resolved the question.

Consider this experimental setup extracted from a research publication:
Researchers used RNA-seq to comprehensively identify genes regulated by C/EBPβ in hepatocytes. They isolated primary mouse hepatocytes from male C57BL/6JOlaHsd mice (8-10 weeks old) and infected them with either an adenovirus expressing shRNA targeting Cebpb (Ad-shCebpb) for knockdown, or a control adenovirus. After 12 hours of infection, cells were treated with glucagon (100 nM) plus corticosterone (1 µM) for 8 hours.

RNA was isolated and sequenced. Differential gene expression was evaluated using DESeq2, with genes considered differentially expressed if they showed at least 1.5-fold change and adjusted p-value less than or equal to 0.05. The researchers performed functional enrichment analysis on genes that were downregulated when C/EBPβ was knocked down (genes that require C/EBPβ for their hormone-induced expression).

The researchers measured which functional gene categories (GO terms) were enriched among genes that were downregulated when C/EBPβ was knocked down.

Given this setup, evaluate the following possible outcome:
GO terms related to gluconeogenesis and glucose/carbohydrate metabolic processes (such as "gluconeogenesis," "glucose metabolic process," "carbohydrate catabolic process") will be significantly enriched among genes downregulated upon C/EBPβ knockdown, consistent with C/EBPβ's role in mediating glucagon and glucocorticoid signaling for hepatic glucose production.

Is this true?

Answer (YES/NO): YES